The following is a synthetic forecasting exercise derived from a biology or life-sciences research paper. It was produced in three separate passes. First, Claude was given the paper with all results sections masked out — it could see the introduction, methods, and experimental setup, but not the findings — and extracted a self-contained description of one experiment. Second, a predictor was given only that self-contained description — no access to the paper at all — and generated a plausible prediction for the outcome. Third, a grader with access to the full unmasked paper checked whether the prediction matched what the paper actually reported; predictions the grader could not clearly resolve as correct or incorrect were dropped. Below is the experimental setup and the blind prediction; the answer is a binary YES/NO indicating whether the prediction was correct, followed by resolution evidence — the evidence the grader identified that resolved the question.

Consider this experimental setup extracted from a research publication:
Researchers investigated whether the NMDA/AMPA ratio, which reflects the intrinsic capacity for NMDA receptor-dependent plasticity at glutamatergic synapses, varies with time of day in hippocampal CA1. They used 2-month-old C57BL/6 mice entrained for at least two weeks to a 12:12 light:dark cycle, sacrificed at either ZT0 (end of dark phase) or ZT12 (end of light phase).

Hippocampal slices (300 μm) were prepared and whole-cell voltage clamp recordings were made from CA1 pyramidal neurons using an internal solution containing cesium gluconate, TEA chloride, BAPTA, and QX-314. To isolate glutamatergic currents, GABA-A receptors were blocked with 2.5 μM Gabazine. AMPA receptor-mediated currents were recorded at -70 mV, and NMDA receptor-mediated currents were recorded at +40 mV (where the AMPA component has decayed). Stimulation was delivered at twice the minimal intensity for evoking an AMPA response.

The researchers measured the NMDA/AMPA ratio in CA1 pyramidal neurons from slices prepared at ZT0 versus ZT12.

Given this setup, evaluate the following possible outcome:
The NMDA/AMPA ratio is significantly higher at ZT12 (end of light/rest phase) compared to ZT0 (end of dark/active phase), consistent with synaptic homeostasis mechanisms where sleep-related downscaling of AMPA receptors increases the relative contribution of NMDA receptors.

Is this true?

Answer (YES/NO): NO